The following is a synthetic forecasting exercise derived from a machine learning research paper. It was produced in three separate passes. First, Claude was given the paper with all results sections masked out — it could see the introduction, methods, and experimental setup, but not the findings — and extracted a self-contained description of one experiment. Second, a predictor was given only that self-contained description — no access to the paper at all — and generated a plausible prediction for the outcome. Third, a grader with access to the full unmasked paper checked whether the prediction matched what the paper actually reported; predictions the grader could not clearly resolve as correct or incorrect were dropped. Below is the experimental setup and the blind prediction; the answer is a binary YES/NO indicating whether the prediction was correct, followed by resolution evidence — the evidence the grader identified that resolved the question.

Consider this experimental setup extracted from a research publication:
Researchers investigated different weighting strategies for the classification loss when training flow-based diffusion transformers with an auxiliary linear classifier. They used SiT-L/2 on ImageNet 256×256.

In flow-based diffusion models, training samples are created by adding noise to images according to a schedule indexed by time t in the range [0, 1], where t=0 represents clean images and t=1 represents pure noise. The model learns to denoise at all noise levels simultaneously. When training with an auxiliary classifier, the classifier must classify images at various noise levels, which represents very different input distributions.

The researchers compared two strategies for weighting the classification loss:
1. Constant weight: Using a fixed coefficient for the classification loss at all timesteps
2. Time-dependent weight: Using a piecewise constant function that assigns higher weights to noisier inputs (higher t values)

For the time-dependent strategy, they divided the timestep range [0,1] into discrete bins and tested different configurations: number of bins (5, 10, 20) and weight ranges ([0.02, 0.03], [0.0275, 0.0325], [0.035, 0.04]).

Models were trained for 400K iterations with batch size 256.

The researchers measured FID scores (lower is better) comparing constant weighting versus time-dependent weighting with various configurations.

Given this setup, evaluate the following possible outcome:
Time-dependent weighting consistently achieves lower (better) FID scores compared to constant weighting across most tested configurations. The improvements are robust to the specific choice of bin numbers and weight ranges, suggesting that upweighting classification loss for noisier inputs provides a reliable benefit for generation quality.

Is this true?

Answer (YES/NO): NO